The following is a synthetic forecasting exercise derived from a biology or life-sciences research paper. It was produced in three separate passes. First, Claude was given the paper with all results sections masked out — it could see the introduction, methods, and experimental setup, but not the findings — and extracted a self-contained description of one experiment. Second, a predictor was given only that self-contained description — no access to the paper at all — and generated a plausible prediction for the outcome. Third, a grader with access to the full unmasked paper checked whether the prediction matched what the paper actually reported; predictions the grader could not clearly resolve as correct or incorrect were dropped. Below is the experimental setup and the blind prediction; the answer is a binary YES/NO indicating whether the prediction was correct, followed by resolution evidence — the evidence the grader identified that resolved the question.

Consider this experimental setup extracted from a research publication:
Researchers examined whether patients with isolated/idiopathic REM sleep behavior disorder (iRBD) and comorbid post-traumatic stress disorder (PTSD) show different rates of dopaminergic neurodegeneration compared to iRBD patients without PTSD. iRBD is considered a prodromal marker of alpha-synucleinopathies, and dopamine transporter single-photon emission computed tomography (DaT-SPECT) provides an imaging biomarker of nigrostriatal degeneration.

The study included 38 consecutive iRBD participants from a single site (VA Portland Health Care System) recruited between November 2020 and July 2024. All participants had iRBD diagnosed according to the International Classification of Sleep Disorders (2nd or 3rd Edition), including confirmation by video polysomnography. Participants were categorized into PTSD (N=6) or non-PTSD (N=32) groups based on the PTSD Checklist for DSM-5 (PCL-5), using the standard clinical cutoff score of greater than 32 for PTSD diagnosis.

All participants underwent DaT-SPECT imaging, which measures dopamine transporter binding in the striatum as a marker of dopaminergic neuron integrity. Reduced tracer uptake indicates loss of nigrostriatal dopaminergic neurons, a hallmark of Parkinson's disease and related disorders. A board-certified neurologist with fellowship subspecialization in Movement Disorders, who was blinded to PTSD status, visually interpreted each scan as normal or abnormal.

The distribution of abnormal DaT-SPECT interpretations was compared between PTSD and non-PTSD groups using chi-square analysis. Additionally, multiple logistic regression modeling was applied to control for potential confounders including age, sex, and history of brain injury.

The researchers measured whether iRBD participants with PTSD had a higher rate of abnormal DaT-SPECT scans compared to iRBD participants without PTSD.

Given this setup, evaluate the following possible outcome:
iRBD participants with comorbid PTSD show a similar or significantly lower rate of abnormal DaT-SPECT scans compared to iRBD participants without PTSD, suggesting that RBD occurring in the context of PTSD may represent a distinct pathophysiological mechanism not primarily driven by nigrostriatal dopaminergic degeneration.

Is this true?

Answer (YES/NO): NO